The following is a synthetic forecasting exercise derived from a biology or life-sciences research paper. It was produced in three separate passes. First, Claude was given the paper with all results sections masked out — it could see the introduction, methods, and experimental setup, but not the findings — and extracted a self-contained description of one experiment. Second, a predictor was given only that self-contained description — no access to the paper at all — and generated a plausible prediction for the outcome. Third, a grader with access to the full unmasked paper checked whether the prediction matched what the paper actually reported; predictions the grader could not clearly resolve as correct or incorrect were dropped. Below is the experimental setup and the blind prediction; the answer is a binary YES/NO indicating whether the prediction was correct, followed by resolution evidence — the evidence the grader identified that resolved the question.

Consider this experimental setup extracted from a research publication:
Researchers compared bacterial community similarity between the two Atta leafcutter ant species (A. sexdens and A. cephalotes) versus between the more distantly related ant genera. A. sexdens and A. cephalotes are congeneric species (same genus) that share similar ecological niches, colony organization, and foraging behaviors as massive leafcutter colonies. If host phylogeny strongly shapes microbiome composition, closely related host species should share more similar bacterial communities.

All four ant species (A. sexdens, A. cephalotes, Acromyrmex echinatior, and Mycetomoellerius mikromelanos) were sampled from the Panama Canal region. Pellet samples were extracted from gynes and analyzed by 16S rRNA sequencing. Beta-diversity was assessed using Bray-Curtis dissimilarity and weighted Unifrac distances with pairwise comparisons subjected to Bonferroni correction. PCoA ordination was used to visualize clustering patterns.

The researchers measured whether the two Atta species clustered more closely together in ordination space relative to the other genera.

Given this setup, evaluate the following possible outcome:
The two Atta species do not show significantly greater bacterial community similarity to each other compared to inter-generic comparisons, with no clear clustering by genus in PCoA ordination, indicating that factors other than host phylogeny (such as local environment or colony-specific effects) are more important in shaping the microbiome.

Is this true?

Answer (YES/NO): NO